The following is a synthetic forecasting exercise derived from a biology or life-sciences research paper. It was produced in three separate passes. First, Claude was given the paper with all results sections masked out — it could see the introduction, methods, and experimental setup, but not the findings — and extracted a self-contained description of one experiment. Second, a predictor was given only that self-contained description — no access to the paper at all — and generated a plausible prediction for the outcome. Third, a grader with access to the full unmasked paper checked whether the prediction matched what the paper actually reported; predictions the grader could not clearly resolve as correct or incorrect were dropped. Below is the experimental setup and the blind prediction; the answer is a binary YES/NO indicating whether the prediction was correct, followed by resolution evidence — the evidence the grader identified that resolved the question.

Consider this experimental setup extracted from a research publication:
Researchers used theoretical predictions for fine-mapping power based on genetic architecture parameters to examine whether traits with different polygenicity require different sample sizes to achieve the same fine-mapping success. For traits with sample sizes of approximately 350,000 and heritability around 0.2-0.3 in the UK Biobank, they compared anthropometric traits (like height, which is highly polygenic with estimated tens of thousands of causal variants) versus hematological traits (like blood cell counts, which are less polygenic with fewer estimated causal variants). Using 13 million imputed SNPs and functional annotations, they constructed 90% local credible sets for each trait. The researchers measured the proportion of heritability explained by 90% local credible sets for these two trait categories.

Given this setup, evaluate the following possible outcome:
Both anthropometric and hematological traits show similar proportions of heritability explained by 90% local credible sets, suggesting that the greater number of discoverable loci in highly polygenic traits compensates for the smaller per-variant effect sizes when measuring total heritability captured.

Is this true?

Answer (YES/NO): NO